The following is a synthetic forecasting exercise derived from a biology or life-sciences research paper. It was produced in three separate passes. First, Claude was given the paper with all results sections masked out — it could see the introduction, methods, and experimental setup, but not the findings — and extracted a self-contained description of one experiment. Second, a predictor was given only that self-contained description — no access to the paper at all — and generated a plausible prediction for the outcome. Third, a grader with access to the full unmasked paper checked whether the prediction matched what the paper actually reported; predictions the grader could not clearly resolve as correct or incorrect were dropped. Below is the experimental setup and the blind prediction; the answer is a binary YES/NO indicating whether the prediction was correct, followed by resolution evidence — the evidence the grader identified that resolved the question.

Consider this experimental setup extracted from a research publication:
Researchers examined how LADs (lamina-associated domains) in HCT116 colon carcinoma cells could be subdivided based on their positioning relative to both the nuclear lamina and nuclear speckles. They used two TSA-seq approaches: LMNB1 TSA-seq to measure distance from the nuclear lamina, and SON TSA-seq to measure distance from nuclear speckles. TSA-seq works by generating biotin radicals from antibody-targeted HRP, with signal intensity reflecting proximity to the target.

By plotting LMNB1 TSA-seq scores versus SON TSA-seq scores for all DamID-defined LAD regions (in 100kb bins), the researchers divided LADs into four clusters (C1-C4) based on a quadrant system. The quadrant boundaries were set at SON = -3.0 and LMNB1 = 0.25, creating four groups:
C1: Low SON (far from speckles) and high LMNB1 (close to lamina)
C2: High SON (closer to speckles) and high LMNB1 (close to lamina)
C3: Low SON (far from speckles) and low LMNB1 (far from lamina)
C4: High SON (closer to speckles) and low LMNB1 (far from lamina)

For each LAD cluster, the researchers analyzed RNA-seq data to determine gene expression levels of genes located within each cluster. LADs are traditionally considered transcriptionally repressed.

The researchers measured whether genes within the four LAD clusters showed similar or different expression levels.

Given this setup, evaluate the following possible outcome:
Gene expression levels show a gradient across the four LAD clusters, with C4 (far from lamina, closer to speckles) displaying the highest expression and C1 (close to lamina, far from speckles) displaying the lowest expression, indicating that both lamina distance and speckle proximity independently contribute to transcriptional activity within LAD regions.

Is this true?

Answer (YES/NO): NO